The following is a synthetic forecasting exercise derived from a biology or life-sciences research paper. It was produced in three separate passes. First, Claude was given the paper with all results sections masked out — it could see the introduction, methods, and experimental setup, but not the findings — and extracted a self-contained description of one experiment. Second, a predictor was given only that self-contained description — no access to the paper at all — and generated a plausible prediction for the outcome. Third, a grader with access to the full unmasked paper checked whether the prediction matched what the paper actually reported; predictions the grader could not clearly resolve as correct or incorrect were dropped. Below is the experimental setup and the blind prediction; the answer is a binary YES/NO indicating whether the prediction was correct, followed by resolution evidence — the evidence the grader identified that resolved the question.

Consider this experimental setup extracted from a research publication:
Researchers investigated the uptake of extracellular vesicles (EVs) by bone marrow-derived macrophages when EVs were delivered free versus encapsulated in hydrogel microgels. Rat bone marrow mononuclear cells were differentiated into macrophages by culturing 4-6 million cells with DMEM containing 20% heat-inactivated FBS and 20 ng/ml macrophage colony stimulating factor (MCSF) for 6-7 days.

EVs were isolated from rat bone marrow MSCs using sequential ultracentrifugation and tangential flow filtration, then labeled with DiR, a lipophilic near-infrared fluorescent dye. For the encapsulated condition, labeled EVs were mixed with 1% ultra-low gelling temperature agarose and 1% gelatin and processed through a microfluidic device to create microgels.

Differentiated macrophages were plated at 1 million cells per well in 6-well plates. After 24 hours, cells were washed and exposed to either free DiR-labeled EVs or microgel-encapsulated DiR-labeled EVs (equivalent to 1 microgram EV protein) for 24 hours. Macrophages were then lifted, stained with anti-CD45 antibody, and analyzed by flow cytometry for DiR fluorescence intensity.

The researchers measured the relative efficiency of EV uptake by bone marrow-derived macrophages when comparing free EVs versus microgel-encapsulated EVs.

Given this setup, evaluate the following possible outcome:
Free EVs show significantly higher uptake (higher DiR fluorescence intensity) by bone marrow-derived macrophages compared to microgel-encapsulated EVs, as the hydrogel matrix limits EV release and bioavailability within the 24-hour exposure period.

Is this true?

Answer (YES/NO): YES